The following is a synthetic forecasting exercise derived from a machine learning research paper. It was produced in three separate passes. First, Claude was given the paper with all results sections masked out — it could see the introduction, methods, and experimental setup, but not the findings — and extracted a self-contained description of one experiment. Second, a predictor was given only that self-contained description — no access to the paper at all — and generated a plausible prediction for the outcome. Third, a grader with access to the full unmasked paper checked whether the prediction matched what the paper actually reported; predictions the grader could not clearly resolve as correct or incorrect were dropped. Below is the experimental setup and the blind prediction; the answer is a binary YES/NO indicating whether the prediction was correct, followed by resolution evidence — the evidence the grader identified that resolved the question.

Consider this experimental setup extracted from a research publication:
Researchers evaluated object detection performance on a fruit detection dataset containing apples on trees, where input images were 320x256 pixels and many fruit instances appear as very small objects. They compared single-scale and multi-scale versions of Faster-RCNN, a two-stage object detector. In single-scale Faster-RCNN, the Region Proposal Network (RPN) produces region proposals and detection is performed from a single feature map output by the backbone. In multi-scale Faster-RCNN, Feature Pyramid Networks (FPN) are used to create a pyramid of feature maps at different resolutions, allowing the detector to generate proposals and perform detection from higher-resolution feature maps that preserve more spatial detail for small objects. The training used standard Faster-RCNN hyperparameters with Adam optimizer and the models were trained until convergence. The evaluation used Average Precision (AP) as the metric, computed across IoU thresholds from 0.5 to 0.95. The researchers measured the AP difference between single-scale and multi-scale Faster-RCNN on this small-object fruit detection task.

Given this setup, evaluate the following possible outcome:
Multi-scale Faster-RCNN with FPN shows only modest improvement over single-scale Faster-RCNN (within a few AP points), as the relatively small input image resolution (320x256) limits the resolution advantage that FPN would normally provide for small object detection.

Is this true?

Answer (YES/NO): NO